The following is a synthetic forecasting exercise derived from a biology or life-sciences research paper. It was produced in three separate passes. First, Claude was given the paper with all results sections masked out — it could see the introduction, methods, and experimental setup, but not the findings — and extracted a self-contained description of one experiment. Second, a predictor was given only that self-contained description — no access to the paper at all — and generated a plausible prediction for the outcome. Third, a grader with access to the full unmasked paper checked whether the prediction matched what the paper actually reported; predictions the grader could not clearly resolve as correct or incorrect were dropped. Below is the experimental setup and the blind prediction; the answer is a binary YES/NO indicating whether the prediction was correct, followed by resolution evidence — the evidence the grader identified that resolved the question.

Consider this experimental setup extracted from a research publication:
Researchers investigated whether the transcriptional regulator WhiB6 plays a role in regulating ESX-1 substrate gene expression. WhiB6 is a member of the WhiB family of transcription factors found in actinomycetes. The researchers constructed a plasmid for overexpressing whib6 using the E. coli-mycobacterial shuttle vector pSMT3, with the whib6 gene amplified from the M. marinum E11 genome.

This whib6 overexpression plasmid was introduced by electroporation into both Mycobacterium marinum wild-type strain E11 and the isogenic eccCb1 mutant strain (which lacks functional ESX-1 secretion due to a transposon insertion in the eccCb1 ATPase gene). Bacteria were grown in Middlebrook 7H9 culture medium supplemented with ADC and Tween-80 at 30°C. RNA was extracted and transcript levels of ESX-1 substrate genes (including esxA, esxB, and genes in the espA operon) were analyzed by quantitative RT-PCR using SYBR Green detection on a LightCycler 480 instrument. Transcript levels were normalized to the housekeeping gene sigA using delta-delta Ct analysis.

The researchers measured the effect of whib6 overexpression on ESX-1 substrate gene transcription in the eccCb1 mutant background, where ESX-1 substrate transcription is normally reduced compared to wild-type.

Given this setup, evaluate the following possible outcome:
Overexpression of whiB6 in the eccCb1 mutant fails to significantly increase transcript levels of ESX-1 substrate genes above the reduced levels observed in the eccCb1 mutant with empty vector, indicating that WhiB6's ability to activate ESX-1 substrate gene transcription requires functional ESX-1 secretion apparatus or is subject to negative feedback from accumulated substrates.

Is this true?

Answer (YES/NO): NO